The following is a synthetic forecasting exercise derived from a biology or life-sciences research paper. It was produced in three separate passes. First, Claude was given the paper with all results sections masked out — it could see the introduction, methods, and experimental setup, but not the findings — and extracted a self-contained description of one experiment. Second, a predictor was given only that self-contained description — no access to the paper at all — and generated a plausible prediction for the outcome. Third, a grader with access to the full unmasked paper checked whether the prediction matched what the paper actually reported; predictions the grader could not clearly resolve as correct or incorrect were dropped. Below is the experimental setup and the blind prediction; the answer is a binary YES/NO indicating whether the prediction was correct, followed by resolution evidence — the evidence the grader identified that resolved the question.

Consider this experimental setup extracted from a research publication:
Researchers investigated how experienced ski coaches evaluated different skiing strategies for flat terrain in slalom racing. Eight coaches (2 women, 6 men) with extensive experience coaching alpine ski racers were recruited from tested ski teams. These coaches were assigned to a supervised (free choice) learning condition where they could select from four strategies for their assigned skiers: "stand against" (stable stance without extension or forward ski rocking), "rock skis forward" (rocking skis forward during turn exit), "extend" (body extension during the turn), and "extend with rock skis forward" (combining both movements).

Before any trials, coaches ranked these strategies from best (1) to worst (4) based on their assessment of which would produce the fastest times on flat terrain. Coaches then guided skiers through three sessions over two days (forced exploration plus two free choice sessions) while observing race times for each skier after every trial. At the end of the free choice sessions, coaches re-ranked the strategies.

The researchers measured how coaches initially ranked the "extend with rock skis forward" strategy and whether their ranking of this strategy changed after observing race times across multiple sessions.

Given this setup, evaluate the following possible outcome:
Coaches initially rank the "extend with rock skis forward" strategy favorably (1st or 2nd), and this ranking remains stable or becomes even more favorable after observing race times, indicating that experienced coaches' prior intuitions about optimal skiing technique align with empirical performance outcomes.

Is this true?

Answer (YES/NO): YES